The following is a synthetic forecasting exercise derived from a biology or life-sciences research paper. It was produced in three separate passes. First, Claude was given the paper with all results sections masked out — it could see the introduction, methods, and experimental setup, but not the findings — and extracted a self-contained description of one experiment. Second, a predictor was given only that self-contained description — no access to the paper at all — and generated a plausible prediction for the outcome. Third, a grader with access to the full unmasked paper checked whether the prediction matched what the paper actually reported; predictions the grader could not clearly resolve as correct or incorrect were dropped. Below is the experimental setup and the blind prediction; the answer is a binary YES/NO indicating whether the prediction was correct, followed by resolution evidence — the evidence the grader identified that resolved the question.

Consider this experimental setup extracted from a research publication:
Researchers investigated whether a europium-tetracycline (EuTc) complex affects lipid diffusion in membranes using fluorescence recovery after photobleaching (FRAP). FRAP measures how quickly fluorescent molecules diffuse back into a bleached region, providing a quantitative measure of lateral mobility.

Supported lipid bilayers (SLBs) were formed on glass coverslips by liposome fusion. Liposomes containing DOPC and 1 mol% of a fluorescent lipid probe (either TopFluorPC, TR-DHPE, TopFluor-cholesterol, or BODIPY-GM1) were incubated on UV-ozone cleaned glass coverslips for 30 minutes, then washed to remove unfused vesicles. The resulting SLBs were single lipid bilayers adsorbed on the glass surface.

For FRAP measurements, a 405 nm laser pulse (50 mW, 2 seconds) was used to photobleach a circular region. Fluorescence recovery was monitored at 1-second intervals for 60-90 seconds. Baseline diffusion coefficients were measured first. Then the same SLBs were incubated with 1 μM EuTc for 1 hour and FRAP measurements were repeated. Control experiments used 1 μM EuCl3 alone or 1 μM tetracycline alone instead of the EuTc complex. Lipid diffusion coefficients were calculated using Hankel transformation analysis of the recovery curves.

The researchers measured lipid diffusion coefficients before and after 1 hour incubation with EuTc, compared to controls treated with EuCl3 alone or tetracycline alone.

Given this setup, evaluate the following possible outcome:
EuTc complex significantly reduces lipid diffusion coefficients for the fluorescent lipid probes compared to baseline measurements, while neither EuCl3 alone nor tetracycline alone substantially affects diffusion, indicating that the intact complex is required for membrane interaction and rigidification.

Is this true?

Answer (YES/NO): YES